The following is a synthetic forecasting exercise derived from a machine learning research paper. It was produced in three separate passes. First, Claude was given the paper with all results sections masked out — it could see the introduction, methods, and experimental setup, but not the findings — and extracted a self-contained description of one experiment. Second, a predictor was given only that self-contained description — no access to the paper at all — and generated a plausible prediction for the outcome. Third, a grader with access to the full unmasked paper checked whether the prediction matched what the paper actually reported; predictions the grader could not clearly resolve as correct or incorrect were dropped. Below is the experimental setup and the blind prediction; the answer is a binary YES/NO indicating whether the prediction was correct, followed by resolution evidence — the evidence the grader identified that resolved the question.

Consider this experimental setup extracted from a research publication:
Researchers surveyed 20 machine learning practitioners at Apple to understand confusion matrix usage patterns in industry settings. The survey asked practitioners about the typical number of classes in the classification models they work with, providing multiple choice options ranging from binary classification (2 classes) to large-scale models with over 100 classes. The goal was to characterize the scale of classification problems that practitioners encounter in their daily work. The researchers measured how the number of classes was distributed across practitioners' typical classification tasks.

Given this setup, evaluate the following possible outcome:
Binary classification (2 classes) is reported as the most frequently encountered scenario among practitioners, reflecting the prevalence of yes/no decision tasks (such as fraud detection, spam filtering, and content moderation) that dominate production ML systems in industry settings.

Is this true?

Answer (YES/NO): YES